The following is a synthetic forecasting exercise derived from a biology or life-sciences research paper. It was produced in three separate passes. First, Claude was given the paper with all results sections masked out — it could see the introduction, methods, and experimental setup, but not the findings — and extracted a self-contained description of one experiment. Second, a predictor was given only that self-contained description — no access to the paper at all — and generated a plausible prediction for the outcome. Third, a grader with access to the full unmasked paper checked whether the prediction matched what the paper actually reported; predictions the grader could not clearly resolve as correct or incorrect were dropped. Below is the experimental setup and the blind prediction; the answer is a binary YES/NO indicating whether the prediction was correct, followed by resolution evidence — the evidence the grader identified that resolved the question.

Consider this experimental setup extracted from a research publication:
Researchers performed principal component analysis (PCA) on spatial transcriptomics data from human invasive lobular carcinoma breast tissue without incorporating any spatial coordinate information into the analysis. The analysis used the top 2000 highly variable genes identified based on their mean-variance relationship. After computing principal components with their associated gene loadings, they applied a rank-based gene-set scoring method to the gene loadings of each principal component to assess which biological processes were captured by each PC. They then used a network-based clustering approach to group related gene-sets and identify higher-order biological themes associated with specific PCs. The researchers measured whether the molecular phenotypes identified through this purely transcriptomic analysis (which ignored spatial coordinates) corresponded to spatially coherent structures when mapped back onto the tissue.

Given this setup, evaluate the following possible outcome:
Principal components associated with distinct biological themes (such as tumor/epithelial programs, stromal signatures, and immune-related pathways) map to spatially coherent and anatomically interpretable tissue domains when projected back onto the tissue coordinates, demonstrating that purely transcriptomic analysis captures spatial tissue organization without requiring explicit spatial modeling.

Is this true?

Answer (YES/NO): YES